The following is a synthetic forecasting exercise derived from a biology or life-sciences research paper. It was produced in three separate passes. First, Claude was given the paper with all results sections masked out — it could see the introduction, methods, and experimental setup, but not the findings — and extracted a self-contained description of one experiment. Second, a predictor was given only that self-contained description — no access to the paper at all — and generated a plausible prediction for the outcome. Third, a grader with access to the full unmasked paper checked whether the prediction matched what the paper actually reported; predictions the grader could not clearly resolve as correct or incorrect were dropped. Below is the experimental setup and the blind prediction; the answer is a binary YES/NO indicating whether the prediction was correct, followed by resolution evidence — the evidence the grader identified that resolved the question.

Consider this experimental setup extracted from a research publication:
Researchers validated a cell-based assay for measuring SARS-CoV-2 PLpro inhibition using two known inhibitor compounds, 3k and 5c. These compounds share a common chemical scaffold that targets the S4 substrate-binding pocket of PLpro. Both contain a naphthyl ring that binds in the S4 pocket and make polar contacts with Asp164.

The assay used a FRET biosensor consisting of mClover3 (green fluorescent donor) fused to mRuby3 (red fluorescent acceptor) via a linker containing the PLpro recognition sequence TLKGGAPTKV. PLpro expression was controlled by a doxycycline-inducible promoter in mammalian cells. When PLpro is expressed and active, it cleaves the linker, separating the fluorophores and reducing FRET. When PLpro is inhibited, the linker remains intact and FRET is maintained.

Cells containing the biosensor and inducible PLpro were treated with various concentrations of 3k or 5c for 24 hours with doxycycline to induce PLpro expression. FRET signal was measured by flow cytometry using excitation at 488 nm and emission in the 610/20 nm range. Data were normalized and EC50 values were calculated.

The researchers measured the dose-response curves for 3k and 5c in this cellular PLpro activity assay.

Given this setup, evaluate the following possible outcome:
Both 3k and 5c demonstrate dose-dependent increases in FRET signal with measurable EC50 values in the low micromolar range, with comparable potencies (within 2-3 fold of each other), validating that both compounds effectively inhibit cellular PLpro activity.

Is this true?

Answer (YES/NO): YES